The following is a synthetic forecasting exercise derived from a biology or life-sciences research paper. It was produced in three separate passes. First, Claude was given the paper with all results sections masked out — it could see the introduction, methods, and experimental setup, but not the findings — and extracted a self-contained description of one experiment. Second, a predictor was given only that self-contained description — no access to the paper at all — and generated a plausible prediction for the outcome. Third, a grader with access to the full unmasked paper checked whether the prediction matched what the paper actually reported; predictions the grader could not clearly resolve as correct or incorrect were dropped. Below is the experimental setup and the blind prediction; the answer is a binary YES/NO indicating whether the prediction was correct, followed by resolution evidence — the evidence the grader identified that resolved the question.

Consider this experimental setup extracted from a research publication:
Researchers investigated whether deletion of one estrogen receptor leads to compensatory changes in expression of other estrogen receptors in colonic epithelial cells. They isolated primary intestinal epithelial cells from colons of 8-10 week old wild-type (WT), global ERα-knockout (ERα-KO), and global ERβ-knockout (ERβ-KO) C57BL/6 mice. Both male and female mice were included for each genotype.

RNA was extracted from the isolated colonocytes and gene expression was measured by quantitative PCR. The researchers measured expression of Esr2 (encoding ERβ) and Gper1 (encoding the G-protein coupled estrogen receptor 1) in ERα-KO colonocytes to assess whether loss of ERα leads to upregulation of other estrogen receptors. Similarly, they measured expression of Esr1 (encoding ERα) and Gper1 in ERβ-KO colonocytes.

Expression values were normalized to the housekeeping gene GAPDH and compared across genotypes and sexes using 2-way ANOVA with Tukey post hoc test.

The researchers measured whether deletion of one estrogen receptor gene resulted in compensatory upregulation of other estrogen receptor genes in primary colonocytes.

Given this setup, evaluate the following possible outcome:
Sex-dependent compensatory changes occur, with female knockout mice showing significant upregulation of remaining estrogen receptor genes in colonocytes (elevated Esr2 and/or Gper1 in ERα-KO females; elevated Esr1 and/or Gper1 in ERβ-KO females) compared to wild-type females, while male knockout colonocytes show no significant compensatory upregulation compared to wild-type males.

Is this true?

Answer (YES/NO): NO